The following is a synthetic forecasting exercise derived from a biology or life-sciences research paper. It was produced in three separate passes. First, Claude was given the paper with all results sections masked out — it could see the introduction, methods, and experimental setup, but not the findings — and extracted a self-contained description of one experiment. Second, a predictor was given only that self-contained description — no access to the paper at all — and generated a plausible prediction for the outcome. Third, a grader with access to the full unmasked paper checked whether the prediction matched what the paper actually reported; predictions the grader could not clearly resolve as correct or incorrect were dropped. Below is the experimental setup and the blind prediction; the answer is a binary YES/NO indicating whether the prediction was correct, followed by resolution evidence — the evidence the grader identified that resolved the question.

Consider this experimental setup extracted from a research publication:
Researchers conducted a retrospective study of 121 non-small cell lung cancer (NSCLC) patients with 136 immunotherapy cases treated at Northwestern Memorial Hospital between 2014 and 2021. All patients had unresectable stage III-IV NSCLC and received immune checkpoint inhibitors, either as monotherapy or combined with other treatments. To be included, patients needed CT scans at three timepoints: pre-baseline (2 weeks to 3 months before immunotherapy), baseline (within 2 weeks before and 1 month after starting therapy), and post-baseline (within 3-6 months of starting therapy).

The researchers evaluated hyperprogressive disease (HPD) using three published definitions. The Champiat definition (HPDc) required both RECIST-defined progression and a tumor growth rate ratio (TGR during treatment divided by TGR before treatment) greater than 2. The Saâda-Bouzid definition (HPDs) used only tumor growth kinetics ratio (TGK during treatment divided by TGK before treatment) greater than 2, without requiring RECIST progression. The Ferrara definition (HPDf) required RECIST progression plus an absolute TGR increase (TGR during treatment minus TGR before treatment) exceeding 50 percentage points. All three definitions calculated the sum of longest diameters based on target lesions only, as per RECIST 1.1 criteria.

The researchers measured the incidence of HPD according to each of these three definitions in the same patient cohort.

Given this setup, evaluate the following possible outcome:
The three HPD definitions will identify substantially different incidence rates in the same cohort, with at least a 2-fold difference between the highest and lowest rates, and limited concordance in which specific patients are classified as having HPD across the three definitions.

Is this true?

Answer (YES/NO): YES